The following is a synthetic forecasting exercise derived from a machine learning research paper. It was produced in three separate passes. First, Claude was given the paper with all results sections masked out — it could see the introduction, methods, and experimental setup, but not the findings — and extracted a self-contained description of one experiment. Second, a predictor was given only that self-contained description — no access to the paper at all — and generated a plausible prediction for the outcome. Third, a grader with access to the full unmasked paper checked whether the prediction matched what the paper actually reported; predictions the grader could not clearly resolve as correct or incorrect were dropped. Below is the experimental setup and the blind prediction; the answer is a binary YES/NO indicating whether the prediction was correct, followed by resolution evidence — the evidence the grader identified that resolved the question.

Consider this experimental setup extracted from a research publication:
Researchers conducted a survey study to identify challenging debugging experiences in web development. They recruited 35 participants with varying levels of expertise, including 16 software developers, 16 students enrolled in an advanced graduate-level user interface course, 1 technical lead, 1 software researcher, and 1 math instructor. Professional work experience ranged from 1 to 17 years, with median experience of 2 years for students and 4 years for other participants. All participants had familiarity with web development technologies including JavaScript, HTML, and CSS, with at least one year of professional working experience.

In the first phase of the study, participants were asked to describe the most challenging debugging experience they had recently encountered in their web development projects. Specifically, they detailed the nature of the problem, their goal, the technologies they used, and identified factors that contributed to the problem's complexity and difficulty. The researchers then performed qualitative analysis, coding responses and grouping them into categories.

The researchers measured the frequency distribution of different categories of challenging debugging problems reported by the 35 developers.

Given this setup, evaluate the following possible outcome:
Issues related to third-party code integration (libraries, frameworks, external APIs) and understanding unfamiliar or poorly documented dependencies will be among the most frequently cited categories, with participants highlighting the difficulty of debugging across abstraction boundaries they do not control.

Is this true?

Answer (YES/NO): NO